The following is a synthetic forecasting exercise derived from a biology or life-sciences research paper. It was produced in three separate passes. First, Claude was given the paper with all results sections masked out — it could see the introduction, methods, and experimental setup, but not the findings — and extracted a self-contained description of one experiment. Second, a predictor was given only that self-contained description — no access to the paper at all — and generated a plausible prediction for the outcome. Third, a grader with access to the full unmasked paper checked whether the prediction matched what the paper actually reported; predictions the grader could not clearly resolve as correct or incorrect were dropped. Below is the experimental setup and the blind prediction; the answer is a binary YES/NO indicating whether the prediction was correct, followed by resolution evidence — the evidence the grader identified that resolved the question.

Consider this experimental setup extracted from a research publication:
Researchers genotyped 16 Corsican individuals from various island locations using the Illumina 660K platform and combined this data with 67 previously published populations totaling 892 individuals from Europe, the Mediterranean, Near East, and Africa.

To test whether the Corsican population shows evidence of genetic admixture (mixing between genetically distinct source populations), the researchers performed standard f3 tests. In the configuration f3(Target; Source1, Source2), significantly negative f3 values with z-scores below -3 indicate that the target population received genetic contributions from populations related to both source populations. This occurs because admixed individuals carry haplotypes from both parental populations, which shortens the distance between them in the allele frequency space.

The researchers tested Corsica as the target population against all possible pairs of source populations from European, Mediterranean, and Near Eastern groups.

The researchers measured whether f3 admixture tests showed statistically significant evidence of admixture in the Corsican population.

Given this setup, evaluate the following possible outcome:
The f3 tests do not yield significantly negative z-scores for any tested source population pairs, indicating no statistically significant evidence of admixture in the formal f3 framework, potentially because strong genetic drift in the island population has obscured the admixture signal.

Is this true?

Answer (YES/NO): NO